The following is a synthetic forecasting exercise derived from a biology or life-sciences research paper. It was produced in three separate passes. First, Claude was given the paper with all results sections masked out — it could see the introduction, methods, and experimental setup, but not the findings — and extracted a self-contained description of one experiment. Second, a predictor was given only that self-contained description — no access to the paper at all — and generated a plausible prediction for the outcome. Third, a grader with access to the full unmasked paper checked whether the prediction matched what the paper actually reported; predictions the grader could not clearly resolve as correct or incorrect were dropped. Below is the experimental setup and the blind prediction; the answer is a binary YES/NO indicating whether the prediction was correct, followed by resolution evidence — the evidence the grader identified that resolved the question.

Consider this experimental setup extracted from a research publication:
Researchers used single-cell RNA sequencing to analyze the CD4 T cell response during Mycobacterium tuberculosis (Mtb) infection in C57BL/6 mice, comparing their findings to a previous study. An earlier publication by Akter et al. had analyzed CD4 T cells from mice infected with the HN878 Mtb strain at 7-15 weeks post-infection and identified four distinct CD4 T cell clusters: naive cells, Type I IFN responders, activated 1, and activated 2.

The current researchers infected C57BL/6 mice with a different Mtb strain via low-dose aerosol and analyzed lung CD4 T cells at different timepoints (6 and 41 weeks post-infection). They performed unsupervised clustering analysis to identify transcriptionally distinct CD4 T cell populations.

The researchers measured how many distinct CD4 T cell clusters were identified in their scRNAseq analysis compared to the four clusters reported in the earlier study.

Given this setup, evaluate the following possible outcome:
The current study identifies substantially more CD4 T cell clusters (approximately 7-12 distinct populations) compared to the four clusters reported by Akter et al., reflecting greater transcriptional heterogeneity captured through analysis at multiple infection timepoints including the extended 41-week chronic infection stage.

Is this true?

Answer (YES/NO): NO